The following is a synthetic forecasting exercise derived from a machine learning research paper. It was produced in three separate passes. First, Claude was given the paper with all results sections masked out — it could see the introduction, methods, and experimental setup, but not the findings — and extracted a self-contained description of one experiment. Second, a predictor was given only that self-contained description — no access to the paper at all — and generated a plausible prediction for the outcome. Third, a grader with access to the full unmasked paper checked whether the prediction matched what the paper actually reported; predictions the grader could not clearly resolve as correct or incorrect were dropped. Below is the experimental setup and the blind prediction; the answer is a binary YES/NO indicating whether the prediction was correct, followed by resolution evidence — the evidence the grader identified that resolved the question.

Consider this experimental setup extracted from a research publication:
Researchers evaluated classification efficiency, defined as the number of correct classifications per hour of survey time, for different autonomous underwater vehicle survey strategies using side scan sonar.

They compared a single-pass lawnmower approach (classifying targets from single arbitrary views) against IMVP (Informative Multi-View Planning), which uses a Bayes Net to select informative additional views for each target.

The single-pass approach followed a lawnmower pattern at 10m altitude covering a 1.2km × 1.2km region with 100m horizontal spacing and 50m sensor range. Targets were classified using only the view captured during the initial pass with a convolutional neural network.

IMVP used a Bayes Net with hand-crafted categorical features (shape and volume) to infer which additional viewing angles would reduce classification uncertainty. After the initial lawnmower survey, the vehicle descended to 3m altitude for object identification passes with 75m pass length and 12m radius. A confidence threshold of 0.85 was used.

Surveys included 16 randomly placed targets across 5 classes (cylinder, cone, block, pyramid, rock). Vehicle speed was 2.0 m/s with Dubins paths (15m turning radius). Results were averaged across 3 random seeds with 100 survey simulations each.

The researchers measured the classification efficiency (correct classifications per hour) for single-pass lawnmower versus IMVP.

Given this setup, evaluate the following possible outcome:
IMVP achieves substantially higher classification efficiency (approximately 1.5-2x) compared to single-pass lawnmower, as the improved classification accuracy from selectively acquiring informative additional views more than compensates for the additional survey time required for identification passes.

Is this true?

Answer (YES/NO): NO